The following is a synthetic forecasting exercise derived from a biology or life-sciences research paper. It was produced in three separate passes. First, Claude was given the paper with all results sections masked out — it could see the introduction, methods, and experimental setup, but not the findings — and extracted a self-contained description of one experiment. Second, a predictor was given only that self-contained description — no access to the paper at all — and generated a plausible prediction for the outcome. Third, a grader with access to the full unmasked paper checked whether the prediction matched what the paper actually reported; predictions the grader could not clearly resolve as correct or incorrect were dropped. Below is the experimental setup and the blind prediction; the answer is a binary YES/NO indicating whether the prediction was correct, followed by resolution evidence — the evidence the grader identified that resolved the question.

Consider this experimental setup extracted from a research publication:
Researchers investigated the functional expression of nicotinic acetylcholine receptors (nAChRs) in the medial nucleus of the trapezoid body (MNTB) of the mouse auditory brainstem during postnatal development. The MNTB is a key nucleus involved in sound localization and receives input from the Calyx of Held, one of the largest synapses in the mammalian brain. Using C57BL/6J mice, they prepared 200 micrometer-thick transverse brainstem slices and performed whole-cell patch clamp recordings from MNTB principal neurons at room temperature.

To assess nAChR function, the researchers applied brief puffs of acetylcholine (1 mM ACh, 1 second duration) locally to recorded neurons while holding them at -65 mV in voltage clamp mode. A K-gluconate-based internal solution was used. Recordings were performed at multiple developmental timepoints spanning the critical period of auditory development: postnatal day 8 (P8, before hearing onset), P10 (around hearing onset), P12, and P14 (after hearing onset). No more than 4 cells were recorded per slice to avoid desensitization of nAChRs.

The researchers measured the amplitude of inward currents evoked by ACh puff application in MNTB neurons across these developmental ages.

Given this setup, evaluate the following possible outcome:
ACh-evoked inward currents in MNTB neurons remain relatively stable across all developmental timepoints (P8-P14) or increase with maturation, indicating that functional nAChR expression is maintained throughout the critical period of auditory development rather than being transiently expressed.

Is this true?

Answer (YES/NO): NO